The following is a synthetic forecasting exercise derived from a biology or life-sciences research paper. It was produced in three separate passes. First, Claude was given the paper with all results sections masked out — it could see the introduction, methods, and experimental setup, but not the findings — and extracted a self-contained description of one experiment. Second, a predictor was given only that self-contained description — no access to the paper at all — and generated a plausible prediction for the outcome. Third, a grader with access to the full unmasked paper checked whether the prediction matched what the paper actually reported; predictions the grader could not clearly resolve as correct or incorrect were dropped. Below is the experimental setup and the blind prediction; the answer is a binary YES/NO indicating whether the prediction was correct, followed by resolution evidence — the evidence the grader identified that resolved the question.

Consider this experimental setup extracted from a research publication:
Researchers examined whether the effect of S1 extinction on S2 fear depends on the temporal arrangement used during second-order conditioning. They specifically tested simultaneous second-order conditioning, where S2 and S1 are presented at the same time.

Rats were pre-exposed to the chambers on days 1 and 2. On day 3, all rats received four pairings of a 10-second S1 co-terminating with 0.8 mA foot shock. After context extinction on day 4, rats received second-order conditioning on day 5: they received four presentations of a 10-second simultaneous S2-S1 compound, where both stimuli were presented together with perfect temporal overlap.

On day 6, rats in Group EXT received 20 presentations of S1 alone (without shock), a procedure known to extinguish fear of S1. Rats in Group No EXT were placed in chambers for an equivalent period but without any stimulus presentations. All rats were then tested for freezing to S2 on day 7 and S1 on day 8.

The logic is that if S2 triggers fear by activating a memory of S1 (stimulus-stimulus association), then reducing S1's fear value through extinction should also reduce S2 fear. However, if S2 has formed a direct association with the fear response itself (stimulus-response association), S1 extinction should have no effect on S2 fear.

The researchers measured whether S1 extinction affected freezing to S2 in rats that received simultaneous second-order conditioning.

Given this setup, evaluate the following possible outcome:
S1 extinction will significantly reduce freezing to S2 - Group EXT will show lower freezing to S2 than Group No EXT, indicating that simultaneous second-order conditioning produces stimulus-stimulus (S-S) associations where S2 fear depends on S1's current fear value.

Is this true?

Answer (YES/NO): YES